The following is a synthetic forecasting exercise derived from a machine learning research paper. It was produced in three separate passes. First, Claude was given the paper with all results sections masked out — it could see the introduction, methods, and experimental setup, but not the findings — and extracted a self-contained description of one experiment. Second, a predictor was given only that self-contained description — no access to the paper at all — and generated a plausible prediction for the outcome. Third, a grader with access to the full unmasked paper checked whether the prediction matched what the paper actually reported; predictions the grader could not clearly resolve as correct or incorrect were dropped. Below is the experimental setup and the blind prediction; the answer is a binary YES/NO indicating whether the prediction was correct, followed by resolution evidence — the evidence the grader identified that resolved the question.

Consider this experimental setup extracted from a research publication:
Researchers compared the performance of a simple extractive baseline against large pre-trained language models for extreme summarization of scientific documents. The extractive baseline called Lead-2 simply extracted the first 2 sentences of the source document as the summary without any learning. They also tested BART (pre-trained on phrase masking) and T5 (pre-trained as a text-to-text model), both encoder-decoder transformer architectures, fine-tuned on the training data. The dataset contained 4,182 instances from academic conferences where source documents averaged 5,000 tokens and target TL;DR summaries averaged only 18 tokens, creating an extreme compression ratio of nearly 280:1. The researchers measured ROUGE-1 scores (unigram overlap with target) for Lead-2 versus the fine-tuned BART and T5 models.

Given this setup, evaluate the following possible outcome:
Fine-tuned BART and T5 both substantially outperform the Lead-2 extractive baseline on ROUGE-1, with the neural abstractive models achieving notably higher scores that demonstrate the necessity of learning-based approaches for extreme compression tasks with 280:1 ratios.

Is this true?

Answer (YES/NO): NO